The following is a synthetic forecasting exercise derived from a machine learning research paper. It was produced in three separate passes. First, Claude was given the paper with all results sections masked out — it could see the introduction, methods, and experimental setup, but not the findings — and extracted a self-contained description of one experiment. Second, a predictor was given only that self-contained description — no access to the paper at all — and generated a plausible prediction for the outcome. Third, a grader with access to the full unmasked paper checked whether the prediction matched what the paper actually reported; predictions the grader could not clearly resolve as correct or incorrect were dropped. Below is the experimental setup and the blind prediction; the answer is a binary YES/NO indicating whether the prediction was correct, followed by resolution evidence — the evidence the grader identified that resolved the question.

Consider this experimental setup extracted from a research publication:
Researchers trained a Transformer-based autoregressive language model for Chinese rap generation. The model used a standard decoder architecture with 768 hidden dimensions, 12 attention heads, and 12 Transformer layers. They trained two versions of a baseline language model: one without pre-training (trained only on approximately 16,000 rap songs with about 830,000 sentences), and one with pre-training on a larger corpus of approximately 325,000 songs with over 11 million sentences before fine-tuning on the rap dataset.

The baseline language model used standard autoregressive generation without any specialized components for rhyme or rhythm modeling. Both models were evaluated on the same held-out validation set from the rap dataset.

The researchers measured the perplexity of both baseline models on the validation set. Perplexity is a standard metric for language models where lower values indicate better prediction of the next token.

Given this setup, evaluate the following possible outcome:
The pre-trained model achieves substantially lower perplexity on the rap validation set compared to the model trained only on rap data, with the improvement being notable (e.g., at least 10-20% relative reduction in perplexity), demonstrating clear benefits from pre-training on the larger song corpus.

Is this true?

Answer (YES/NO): YES